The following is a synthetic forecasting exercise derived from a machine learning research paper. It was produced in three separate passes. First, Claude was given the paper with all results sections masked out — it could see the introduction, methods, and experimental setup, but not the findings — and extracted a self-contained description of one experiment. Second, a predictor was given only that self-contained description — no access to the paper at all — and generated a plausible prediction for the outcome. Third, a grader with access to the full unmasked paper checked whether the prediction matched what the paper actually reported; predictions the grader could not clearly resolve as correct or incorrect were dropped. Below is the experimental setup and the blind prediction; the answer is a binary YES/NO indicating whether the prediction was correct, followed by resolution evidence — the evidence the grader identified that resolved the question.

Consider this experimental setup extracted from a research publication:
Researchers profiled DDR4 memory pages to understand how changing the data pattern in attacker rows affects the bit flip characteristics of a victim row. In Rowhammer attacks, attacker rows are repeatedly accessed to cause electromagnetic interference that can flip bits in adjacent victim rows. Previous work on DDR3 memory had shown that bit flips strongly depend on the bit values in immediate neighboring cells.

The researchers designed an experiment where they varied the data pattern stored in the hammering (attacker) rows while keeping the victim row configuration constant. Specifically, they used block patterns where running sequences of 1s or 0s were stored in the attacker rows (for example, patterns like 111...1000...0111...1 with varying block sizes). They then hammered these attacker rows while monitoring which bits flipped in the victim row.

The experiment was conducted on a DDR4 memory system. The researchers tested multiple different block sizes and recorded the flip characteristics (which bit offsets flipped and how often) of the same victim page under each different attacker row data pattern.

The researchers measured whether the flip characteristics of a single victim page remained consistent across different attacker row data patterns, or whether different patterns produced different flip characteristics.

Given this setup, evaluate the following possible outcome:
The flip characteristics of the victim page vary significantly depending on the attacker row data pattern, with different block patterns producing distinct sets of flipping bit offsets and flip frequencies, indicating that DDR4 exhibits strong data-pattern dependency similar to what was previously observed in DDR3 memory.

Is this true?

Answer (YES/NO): NO